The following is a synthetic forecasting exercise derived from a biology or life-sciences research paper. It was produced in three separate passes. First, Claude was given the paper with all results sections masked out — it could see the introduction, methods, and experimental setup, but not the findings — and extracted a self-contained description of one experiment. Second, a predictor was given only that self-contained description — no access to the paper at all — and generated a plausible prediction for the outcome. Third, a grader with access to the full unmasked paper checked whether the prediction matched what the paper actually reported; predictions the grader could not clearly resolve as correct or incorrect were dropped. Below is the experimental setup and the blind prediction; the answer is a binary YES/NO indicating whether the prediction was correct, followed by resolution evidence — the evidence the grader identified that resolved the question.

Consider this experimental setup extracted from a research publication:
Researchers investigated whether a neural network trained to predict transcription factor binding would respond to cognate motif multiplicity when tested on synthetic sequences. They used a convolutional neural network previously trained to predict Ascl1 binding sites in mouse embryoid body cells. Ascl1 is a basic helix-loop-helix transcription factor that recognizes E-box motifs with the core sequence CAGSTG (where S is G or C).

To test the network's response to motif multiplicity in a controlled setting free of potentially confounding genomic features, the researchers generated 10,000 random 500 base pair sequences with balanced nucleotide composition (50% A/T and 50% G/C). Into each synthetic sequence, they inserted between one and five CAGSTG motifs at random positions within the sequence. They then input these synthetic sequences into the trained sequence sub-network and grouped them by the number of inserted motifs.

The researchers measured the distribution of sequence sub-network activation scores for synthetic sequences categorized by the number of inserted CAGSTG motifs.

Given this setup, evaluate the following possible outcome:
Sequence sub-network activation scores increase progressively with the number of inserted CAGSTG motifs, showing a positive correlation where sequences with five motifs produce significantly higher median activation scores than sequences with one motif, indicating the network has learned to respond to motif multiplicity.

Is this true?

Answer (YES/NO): YES